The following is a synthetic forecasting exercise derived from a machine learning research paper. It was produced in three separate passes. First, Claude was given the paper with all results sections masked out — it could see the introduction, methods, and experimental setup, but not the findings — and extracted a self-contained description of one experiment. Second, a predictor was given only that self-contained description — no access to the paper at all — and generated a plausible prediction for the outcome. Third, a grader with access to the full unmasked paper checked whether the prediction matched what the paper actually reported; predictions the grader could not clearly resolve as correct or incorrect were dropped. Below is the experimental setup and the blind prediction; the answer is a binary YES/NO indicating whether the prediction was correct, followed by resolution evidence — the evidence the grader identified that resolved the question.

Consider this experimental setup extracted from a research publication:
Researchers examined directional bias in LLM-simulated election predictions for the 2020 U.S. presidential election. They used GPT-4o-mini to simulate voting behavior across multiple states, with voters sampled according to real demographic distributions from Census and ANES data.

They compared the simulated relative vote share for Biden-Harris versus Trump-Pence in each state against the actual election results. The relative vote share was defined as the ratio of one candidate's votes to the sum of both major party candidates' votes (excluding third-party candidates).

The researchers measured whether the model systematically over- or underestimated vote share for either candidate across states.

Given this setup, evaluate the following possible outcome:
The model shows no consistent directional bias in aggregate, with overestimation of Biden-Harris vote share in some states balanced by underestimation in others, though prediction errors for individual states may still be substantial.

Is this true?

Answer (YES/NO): NO